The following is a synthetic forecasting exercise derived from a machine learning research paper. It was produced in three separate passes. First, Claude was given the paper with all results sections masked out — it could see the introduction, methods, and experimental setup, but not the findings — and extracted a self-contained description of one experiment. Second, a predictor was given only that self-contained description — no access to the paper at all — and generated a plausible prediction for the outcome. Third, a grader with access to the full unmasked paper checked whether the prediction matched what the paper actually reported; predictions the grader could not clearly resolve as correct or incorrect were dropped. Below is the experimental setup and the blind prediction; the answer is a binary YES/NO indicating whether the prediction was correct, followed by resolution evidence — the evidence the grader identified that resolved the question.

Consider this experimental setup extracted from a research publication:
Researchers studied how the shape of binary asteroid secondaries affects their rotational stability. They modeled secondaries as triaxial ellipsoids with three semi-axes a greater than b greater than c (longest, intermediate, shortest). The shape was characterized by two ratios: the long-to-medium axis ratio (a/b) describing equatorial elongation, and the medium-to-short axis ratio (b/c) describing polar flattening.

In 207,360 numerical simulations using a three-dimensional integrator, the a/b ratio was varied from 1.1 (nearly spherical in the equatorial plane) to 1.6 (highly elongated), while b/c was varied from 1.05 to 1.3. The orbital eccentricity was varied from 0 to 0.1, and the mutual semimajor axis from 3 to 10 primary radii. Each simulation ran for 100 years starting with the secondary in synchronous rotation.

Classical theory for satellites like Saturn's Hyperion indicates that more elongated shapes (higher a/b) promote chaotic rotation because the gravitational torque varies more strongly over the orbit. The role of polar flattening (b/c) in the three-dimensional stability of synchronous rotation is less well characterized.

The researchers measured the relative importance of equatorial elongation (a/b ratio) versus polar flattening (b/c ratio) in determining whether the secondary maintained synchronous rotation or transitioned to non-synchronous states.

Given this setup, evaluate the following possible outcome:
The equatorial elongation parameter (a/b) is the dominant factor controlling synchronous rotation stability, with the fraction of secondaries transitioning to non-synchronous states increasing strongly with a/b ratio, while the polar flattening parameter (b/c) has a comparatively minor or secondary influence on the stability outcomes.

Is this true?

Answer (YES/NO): NO